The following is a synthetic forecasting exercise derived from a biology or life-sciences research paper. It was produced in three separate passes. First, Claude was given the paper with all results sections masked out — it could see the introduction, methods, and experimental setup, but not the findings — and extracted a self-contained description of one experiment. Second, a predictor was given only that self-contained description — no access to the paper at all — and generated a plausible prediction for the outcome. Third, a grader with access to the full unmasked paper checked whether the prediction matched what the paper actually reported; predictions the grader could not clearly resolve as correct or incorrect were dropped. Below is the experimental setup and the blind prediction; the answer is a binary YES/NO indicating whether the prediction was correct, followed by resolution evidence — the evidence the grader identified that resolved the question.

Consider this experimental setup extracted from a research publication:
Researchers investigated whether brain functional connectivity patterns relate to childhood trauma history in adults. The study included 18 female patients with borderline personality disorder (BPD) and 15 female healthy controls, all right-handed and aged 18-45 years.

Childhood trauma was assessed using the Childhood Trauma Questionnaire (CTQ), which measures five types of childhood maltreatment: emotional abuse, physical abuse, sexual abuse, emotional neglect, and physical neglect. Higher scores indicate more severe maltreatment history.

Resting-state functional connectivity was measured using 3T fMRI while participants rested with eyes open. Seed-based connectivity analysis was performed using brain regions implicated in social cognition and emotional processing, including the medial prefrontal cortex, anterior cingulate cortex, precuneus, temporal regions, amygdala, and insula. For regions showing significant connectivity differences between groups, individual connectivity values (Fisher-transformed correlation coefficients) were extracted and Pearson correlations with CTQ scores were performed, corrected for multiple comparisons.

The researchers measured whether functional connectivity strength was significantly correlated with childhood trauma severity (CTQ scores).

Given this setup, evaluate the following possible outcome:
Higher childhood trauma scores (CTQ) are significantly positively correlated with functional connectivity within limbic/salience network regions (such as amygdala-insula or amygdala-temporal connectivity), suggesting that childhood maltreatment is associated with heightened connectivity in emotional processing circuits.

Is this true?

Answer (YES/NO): NO